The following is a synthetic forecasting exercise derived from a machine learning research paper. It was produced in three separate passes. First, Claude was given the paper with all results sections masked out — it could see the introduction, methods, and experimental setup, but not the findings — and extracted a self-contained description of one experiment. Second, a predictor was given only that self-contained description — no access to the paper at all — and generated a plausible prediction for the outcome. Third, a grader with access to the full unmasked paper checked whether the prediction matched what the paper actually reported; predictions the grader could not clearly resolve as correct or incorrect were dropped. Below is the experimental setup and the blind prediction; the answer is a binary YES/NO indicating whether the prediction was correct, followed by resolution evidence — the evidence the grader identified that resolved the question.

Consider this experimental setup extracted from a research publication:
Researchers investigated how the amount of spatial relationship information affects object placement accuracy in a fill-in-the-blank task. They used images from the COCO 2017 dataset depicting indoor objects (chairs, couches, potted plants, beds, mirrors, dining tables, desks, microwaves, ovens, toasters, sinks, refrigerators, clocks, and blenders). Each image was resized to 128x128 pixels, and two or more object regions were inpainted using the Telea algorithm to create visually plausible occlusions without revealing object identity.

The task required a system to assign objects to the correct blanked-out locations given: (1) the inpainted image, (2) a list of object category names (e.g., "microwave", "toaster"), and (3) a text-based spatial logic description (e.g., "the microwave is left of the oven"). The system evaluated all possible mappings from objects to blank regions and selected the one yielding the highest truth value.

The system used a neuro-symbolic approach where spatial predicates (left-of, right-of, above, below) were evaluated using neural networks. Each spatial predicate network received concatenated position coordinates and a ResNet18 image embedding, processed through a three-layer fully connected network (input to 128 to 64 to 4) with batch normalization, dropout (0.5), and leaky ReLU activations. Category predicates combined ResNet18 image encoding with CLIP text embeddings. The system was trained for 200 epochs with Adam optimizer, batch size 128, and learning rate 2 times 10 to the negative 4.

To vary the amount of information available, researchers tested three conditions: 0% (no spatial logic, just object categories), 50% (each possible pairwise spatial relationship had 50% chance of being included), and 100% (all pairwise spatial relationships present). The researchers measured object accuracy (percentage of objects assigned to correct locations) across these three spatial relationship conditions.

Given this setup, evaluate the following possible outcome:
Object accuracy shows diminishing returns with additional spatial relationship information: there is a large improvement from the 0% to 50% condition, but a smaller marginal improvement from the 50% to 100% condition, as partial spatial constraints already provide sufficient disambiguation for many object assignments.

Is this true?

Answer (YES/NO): YES